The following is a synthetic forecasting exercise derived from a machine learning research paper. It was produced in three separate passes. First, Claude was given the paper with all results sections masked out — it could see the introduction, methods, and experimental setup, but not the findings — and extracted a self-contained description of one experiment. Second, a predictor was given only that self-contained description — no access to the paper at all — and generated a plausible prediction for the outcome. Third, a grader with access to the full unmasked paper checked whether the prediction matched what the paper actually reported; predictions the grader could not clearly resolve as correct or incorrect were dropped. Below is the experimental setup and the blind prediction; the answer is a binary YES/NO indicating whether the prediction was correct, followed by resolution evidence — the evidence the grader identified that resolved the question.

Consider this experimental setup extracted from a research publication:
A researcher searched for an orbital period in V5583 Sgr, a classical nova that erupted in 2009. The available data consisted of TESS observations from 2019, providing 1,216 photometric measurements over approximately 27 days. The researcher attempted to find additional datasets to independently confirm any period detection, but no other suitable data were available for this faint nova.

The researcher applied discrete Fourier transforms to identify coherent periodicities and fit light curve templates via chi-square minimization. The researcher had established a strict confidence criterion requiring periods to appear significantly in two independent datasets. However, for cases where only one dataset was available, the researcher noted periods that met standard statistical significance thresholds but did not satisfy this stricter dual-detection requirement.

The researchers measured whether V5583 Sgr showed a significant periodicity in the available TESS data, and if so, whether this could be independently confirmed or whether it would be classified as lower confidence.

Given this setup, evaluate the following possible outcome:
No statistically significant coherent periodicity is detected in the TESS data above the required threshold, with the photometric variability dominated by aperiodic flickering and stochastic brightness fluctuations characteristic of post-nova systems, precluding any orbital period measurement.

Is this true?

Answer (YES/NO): NO